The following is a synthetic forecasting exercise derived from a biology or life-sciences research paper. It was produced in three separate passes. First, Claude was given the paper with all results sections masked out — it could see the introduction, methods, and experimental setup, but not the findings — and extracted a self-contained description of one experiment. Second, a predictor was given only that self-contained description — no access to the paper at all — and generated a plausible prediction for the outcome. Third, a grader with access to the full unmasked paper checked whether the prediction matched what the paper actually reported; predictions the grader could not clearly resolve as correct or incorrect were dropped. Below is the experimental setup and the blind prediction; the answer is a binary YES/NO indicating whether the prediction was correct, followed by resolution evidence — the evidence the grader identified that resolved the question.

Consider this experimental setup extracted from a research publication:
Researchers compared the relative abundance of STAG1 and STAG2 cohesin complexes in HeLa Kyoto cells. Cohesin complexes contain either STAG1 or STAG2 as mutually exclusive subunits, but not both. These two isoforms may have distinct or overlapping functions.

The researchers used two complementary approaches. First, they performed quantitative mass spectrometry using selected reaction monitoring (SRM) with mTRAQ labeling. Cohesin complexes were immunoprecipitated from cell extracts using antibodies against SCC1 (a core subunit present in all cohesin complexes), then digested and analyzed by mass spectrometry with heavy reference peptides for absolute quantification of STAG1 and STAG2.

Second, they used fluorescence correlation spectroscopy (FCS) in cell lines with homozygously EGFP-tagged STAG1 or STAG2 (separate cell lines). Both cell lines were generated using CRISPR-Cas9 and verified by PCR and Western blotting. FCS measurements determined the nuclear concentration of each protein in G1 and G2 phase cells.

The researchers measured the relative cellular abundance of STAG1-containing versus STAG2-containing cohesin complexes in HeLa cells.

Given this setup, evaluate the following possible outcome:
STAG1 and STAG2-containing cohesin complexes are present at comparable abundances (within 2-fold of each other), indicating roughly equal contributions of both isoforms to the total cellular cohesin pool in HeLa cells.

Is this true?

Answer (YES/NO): NO